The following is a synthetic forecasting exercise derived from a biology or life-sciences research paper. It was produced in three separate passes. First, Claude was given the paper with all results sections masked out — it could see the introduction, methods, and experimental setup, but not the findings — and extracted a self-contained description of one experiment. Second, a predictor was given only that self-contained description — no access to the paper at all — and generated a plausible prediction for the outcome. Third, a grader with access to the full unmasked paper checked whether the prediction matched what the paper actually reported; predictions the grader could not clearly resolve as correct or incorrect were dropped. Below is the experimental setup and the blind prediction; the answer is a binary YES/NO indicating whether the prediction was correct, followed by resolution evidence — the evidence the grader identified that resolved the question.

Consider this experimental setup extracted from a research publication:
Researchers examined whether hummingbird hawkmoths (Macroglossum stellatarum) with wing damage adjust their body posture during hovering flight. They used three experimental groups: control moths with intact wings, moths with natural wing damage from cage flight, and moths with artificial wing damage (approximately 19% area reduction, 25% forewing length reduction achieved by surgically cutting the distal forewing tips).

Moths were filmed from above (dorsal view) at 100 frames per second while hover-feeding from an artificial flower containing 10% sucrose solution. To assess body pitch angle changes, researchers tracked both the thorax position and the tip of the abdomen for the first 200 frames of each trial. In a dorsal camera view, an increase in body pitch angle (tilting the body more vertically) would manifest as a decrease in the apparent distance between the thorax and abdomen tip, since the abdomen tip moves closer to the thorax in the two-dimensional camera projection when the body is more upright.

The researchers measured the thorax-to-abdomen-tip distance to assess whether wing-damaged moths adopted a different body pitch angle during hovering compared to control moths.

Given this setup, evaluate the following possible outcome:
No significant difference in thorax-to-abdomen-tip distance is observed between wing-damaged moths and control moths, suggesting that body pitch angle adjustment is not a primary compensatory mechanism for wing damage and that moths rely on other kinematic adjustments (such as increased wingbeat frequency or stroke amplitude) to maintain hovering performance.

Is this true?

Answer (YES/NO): NO